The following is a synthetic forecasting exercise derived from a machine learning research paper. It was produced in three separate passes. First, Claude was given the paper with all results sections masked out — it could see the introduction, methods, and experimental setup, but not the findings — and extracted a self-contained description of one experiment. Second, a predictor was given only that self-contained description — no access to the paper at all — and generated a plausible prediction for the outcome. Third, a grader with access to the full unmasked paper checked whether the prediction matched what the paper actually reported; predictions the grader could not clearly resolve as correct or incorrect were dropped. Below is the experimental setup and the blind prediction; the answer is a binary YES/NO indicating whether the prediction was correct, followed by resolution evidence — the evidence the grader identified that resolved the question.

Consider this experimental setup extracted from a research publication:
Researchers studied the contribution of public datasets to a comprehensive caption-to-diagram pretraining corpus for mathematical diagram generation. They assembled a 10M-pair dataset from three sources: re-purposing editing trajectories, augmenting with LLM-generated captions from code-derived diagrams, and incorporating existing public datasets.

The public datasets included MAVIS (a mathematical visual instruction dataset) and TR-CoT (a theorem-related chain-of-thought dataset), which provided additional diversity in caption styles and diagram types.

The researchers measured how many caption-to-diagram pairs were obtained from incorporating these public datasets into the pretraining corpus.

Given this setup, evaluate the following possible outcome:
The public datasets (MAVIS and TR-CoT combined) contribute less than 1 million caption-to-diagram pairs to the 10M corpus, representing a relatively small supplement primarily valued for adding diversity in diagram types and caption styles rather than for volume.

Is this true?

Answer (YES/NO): YES